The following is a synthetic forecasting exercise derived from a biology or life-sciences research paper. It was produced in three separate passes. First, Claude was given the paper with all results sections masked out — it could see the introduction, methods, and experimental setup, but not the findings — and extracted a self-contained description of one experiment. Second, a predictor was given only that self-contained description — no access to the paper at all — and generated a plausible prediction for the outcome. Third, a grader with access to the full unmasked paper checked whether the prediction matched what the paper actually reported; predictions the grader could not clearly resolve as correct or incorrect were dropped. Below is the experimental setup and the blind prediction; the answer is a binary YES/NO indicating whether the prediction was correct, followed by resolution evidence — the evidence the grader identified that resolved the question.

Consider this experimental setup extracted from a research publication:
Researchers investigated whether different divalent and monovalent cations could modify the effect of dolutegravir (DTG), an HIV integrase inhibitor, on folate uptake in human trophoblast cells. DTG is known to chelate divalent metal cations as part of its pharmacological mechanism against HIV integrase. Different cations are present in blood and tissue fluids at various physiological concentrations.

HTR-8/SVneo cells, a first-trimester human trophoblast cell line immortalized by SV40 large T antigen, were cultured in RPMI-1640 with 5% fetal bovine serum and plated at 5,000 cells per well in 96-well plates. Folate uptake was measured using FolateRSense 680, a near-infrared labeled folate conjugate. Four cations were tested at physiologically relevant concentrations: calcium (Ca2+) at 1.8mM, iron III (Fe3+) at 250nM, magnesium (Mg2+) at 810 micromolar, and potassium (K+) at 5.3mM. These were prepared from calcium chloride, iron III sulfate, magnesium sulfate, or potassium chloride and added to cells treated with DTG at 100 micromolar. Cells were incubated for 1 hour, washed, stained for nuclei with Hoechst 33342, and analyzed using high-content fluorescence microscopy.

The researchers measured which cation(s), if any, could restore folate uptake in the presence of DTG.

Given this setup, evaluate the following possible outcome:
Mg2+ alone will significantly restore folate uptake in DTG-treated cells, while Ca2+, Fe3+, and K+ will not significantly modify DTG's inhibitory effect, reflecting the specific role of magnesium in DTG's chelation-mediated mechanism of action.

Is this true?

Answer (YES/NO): NO